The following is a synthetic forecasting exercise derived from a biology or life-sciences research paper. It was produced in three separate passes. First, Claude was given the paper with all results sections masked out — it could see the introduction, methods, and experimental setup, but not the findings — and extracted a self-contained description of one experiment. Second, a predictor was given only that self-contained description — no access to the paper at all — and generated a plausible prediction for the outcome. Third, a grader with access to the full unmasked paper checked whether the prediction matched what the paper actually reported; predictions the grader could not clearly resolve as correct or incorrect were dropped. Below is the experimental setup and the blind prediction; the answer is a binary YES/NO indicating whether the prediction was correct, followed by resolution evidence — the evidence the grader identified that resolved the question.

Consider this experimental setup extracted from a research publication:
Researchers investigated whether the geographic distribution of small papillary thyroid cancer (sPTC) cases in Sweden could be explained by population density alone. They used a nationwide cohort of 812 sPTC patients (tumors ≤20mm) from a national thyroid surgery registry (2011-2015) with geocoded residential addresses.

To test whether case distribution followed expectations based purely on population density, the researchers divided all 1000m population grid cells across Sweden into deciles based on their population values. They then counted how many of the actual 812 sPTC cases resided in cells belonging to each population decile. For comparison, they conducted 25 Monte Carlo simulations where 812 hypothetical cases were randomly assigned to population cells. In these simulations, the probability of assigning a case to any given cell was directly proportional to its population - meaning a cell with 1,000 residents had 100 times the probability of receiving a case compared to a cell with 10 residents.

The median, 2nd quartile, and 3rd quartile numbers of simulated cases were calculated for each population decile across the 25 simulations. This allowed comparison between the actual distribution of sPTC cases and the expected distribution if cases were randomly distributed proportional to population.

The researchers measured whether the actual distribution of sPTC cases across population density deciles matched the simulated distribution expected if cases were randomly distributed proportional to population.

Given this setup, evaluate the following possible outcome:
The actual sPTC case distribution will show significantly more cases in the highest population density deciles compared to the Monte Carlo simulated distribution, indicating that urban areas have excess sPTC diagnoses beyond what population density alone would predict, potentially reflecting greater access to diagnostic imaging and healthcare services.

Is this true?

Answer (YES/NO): YES